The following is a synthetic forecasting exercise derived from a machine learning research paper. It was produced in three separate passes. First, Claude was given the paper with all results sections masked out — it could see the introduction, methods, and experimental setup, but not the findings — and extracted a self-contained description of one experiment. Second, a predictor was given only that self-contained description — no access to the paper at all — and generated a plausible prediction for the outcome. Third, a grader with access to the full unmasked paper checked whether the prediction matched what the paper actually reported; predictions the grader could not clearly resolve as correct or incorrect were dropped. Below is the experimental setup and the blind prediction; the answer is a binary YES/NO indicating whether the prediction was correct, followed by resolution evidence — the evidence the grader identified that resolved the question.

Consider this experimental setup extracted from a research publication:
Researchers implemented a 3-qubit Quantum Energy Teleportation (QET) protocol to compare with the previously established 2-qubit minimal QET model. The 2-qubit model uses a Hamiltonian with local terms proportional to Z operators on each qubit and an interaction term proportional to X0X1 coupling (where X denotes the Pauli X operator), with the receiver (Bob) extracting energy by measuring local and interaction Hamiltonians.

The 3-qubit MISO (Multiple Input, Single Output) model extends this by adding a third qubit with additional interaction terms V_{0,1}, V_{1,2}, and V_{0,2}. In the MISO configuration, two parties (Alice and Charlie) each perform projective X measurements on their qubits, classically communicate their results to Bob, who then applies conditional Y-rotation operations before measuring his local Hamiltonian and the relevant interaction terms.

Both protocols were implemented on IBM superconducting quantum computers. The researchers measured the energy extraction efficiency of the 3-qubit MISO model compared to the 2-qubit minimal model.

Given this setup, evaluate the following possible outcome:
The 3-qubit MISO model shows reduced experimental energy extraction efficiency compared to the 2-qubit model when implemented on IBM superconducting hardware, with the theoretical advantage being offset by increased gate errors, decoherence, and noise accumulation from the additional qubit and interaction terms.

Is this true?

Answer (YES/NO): NO